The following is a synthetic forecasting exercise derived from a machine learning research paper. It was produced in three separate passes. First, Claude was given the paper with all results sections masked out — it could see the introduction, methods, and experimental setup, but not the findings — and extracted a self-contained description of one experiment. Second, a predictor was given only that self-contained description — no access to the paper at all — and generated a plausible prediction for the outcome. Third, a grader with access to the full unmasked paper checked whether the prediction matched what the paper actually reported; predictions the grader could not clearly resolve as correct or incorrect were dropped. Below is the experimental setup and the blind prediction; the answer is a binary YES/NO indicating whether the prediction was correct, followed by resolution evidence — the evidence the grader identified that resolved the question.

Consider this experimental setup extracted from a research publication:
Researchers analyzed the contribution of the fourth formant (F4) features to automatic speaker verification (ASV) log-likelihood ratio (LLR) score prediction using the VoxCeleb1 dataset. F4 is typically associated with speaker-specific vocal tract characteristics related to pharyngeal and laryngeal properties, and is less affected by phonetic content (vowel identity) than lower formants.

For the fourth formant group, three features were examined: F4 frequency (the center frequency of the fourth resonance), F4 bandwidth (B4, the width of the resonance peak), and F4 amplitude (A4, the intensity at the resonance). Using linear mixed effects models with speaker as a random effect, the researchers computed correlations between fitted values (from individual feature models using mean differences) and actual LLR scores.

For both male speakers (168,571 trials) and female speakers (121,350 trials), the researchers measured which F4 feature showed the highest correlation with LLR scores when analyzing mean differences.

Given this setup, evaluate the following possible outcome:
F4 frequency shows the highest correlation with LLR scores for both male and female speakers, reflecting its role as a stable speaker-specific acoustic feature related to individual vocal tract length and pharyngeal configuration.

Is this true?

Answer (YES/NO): NO